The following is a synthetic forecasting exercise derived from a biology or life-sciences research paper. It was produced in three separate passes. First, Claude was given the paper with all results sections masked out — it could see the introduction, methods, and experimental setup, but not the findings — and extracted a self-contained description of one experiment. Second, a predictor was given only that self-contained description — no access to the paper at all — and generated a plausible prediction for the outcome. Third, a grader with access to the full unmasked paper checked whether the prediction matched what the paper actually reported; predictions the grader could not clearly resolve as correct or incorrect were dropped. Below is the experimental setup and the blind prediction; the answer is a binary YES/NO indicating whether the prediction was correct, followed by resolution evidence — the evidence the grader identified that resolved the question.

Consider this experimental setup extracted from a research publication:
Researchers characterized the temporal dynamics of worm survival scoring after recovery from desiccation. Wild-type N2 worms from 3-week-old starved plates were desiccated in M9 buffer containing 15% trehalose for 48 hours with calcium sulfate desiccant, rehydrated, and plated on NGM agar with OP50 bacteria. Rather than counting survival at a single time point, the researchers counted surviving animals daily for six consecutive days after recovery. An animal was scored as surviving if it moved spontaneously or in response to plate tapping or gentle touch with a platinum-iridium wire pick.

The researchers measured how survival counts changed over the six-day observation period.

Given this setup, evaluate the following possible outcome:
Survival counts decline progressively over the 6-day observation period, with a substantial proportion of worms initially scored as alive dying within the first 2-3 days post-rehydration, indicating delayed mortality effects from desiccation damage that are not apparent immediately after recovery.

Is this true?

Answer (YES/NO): NO